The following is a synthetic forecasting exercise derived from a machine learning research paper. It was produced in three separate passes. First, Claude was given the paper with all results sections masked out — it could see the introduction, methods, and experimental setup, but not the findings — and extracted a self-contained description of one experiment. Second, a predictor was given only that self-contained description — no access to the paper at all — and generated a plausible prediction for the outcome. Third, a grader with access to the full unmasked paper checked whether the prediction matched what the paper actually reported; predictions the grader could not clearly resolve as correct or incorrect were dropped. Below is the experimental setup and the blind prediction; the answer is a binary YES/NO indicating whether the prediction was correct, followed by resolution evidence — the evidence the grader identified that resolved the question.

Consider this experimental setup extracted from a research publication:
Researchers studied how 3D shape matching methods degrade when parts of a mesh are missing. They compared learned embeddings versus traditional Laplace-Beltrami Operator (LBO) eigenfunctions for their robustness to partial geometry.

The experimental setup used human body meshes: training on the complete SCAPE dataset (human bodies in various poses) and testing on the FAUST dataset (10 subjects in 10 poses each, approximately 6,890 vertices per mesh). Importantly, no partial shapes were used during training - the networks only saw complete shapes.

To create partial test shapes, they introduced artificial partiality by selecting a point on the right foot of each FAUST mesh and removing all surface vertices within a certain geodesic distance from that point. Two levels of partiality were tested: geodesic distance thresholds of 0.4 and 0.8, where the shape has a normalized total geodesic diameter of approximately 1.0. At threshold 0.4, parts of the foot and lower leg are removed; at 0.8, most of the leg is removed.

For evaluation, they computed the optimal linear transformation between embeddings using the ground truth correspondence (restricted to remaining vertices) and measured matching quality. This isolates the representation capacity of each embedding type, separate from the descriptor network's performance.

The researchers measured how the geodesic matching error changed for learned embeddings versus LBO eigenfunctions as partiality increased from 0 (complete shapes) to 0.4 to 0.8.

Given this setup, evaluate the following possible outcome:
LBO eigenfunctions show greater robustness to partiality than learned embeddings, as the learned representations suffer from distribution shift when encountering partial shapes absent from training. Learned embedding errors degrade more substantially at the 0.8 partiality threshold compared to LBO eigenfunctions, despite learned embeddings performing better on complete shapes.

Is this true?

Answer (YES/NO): NO